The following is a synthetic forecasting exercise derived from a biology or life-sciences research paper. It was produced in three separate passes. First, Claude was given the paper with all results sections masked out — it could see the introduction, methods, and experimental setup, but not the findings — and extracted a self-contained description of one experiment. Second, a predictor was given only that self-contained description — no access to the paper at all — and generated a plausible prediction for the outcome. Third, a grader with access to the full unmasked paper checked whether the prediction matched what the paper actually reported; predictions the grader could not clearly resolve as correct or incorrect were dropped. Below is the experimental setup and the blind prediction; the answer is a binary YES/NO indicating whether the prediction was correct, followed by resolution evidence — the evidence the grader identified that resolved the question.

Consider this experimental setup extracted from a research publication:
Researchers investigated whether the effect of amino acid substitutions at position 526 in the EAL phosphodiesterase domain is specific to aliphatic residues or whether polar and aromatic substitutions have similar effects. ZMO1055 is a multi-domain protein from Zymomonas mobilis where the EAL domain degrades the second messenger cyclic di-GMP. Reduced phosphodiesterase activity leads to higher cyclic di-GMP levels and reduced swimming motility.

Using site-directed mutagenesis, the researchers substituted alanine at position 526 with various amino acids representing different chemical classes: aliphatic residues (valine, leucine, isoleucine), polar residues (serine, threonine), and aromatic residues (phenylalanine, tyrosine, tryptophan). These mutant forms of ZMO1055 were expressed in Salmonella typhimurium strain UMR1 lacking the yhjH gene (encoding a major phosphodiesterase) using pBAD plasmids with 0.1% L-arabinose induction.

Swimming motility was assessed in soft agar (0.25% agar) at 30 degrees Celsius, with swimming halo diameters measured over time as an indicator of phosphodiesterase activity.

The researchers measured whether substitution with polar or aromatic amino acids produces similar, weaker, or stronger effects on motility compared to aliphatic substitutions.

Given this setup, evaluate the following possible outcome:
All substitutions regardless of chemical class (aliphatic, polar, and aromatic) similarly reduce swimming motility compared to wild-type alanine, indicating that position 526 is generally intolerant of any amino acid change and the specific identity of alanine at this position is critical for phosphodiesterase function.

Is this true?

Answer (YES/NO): NO